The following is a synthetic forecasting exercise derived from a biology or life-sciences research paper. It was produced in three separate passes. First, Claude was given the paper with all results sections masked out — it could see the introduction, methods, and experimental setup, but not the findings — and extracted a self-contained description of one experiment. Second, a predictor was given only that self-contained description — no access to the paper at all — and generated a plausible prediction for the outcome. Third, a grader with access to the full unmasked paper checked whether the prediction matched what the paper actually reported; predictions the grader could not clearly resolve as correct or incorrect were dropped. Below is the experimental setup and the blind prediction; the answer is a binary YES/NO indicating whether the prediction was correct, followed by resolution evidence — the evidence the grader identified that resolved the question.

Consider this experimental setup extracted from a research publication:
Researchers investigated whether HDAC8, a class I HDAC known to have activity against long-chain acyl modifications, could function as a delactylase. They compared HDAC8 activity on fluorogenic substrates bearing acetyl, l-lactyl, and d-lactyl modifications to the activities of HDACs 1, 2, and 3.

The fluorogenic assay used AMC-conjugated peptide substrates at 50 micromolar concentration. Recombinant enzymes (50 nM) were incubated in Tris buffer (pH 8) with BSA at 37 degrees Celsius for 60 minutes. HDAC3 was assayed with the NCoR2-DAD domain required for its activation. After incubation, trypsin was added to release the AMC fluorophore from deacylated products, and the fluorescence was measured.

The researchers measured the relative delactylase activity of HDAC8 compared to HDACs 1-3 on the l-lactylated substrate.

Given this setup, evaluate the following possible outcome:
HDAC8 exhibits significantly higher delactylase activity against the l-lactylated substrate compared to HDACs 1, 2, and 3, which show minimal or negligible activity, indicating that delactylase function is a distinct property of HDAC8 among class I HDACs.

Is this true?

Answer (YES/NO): NO